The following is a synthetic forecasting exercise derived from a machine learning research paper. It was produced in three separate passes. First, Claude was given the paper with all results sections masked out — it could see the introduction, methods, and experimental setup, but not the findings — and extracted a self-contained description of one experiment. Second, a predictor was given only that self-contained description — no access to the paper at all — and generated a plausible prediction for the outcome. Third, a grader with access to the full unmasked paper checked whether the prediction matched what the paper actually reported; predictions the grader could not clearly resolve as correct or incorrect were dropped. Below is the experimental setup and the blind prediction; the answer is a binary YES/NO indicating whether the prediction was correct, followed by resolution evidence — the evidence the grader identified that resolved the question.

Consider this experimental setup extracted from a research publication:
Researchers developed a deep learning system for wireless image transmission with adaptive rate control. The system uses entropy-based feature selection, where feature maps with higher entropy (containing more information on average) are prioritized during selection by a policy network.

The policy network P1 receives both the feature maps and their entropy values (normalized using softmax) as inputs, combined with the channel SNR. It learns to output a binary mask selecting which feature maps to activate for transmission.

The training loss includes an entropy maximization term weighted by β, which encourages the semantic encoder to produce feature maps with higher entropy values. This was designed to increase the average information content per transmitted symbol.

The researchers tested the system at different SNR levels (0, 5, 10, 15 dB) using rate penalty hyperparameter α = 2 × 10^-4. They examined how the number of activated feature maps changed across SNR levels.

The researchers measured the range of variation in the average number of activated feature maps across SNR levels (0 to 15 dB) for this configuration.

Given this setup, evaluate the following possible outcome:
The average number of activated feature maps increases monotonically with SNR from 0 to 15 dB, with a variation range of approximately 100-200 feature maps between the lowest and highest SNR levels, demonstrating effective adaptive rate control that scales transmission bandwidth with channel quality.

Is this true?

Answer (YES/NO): NO